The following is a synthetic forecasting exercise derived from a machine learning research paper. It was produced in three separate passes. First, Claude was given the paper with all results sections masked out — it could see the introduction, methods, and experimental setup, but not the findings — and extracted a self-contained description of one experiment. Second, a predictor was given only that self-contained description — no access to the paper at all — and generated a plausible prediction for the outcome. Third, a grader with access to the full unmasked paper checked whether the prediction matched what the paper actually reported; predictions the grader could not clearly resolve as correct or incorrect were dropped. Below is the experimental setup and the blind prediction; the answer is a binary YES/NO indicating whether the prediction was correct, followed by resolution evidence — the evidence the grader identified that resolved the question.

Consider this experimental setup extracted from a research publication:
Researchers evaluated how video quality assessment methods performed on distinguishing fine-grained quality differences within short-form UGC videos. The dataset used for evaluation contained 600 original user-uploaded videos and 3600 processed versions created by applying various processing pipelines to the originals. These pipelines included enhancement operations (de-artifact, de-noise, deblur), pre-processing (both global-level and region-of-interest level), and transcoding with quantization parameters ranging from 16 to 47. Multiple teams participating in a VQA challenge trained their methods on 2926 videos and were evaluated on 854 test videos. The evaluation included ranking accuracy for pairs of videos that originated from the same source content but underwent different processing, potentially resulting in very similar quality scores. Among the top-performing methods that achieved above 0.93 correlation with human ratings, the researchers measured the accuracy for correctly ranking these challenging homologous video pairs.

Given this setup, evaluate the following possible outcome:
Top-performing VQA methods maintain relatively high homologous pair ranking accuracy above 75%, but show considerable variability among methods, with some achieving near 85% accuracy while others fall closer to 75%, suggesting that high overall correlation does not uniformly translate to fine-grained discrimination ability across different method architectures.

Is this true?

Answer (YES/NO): NO